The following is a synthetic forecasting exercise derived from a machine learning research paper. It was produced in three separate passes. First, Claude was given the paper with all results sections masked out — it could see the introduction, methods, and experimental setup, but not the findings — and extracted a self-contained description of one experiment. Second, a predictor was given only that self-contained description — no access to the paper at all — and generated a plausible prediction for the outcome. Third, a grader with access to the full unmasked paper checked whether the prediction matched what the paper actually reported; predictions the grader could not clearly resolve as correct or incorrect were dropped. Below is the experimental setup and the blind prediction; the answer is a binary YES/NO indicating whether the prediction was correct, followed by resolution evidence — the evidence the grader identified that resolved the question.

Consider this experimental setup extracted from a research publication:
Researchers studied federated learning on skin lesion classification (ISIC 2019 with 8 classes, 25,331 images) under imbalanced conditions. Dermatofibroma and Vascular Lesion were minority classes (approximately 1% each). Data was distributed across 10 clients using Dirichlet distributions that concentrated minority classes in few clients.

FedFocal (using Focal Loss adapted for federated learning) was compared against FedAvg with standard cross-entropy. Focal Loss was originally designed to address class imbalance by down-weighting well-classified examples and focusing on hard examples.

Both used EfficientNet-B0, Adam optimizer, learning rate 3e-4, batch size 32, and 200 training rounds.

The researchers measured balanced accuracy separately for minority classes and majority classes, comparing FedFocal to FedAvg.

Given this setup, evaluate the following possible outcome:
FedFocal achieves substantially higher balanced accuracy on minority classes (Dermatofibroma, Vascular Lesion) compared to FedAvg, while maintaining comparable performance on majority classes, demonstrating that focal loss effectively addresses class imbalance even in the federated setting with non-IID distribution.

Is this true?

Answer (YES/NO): NO